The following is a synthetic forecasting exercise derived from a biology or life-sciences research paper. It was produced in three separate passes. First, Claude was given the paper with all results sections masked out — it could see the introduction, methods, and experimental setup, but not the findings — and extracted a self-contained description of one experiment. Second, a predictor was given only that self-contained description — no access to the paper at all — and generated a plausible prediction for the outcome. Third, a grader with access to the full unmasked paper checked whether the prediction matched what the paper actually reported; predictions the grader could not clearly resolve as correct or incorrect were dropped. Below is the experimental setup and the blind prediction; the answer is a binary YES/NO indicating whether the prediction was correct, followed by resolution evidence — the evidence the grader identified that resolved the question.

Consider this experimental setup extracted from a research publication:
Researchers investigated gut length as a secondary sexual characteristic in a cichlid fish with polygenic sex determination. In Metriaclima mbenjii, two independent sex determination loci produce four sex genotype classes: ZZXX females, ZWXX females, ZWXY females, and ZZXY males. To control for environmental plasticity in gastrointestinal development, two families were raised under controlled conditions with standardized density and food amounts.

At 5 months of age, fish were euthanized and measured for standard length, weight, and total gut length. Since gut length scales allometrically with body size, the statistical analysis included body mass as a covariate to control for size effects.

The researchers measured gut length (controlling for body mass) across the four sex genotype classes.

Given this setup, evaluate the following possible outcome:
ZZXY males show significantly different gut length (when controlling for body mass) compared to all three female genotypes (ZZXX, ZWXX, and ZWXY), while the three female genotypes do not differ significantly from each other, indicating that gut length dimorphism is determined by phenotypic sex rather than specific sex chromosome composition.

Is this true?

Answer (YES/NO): NO